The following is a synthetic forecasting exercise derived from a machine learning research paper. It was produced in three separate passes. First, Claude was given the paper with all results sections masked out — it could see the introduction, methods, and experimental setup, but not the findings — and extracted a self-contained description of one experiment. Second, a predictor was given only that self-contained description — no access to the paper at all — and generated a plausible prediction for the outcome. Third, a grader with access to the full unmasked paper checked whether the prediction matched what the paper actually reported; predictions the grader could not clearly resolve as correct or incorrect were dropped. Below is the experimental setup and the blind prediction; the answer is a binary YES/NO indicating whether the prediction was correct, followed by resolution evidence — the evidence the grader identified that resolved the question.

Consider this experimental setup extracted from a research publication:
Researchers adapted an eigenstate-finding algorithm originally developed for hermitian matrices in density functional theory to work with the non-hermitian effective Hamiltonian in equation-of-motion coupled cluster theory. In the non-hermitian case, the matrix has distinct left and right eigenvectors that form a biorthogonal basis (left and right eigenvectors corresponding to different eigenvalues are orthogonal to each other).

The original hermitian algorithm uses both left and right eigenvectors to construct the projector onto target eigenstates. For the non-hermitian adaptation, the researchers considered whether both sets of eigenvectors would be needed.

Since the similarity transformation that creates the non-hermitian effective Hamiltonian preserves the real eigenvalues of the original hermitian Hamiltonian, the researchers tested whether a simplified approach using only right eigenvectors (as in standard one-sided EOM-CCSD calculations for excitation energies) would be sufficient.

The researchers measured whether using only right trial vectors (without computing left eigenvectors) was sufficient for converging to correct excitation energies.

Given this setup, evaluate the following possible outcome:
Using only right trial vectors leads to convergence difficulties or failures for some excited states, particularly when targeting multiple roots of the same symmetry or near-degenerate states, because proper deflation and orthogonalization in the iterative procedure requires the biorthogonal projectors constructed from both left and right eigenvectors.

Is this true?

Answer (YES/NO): NO